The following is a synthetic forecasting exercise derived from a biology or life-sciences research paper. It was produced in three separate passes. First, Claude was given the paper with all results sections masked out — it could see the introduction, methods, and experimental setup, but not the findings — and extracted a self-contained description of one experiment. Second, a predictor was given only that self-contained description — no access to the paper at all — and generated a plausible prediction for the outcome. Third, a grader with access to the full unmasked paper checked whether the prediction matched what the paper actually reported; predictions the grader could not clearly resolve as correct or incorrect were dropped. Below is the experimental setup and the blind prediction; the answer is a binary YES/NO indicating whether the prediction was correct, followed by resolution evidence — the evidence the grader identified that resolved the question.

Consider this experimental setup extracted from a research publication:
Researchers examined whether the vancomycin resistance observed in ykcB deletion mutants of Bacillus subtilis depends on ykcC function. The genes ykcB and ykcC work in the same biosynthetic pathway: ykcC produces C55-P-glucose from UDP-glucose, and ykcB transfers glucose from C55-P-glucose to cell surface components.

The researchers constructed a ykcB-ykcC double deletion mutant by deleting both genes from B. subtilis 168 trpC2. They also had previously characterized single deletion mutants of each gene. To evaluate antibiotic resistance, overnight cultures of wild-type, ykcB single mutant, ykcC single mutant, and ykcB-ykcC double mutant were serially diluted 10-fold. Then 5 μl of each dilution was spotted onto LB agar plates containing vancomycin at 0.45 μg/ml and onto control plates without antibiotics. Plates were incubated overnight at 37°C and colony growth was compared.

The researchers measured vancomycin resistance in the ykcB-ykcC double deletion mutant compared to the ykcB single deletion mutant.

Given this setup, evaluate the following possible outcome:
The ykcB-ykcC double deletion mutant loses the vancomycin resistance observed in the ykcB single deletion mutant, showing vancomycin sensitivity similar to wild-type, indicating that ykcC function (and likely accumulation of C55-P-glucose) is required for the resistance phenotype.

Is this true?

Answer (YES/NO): YES